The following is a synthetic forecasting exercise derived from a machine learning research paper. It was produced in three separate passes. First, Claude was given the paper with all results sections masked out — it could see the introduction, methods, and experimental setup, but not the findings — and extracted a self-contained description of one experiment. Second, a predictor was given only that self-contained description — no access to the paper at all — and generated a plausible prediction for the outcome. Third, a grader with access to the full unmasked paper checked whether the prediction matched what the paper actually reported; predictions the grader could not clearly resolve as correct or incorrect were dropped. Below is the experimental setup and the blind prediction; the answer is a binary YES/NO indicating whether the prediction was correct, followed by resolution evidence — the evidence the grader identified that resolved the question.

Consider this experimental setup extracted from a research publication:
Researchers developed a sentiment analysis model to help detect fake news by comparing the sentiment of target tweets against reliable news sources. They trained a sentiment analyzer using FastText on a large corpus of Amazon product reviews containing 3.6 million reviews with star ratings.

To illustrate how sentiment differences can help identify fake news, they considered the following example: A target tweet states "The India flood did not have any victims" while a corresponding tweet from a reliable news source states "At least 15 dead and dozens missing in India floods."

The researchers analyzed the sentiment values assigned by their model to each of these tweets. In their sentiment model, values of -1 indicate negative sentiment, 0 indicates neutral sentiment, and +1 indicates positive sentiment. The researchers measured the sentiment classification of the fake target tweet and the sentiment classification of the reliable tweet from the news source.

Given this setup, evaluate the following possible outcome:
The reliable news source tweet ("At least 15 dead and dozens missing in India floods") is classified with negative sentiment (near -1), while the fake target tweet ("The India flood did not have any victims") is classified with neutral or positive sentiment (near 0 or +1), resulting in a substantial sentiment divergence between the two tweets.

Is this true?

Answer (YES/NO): YES